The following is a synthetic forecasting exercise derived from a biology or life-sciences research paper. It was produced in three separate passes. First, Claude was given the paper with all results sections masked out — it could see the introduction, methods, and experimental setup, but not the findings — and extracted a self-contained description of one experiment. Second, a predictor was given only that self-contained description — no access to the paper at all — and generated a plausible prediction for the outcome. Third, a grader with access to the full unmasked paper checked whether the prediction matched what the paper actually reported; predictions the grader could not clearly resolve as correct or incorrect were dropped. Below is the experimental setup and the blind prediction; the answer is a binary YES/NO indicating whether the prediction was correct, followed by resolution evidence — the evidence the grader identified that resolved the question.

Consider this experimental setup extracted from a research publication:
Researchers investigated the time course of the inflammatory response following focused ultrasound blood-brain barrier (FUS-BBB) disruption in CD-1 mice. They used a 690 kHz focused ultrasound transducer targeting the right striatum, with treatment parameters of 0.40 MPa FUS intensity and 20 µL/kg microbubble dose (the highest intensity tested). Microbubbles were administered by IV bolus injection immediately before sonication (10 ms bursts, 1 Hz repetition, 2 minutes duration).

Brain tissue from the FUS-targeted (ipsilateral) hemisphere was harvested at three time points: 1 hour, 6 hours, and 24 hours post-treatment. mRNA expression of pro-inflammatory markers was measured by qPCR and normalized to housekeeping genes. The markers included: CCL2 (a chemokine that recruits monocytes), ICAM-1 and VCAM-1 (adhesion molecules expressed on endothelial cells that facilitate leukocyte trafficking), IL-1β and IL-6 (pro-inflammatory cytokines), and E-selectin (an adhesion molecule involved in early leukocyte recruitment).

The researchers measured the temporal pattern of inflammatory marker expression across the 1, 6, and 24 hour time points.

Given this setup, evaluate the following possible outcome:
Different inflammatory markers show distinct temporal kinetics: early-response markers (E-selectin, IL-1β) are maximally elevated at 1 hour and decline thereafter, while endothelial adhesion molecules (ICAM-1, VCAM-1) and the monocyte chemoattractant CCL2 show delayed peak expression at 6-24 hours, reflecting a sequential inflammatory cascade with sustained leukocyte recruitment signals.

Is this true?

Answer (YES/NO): NO